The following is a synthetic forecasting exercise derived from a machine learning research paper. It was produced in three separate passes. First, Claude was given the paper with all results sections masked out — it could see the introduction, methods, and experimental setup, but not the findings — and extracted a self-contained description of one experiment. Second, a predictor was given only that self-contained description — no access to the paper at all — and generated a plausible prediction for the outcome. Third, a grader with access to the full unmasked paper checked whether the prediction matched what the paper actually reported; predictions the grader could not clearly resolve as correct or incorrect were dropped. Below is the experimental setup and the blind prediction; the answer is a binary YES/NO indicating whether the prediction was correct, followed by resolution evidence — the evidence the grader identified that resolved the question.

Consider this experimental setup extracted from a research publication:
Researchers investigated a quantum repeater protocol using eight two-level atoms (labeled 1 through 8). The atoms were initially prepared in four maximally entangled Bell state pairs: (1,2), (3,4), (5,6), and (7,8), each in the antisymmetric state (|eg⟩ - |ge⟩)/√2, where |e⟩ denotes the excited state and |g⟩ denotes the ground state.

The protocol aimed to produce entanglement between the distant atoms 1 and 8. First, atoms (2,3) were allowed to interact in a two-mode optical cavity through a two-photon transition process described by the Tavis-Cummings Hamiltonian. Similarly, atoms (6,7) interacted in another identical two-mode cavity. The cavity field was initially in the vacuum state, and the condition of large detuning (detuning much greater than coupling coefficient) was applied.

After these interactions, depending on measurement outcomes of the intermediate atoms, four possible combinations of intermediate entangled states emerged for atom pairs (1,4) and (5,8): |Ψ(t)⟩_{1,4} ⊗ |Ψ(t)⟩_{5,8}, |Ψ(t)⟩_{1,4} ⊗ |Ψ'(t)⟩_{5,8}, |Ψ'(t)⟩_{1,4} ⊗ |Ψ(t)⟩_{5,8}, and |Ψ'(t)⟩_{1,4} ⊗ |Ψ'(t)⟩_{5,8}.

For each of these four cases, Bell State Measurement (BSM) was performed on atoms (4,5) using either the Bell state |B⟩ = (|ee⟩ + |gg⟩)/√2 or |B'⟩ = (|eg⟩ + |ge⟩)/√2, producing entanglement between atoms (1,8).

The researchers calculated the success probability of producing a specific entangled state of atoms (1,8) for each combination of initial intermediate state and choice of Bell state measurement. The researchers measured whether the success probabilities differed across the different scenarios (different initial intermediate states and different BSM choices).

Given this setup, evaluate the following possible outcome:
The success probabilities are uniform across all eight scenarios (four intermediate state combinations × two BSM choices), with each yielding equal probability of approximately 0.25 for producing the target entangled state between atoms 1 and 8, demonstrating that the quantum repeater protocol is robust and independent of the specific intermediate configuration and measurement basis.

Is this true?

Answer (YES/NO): NO